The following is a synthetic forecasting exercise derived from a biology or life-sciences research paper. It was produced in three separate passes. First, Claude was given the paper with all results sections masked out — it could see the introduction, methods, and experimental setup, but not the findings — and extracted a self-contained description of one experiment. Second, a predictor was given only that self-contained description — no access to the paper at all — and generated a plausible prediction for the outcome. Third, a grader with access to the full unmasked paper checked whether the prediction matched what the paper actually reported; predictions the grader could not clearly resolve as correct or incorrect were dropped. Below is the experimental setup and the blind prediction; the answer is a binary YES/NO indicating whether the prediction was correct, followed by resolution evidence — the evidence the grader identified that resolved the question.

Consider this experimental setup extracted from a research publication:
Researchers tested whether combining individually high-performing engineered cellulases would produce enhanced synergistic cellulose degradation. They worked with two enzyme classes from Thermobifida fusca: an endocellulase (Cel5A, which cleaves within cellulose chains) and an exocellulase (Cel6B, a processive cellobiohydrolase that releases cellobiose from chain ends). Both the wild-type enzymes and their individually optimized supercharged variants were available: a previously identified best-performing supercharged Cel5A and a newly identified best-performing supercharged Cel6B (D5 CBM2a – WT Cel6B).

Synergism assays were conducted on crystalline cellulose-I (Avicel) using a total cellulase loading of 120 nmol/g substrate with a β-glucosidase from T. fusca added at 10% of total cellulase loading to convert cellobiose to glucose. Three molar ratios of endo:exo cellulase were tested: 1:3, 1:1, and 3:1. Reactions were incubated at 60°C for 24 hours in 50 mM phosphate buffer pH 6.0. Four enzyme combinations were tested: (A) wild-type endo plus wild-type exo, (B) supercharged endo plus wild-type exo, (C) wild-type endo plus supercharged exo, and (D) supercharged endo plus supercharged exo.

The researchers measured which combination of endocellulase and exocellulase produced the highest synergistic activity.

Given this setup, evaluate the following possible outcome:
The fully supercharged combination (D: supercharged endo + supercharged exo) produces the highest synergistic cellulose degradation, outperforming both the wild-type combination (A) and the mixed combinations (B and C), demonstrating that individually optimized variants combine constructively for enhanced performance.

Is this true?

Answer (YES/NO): YES